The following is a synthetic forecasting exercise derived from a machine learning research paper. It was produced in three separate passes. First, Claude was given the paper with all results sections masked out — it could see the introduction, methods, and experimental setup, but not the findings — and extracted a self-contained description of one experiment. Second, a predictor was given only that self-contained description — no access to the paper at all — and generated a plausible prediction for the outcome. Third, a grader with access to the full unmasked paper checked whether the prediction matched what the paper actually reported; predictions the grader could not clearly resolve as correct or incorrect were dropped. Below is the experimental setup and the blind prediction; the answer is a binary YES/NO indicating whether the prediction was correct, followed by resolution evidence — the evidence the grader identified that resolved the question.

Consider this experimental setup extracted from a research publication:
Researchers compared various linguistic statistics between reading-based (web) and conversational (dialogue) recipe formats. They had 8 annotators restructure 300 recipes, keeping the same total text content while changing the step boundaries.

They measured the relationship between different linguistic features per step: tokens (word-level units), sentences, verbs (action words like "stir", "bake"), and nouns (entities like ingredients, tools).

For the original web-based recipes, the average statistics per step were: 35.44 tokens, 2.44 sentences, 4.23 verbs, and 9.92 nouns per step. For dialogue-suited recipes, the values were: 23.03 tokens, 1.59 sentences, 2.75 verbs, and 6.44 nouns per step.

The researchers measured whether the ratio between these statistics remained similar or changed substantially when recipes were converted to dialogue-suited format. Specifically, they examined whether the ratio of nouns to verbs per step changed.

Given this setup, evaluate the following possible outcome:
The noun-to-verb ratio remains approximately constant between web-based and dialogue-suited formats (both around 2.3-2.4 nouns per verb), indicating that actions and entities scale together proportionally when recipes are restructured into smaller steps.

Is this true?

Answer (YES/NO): YES